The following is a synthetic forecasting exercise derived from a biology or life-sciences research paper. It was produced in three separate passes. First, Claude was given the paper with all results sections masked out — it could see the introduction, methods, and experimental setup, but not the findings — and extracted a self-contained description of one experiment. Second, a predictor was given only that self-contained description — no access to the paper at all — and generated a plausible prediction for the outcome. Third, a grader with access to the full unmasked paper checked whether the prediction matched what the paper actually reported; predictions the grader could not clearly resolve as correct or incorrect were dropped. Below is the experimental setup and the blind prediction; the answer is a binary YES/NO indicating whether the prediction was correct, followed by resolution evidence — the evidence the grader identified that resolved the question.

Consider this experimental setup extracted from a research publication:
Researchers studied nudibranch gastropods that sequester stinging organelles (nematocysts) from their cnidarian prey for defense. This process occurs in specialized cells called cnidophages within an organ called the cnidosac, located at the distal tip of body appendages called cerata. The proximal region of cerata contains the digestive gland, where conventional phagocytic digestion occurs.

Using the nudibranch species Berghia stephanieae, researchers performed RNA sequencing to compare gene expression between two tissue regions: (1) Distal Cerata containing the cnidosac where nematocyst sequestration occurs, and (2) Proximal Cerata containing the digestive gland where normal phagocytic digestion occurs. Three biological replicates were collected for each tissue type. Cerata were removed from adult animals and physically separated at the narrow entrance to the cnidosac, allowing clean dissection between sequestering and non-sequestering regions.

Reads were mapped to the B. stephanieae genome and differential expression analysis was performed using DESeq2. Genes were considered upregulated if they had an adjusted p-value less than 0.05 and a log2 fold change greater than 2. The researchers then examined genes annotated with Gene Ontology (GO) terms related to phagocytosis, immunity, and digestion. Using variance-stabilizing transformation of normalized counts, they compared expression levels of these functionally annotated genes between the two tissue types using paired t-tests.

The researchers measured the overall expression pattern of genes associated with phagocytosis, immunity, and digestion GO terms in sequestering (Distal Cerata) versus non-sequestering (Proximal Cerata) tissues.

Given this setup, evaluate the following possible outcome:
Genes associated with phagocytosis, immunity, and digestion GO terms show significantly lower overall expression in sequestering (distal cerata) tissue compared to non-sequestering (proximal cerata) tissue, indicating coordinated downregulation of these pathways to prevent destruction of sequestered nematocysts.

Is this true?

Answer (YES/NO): NO